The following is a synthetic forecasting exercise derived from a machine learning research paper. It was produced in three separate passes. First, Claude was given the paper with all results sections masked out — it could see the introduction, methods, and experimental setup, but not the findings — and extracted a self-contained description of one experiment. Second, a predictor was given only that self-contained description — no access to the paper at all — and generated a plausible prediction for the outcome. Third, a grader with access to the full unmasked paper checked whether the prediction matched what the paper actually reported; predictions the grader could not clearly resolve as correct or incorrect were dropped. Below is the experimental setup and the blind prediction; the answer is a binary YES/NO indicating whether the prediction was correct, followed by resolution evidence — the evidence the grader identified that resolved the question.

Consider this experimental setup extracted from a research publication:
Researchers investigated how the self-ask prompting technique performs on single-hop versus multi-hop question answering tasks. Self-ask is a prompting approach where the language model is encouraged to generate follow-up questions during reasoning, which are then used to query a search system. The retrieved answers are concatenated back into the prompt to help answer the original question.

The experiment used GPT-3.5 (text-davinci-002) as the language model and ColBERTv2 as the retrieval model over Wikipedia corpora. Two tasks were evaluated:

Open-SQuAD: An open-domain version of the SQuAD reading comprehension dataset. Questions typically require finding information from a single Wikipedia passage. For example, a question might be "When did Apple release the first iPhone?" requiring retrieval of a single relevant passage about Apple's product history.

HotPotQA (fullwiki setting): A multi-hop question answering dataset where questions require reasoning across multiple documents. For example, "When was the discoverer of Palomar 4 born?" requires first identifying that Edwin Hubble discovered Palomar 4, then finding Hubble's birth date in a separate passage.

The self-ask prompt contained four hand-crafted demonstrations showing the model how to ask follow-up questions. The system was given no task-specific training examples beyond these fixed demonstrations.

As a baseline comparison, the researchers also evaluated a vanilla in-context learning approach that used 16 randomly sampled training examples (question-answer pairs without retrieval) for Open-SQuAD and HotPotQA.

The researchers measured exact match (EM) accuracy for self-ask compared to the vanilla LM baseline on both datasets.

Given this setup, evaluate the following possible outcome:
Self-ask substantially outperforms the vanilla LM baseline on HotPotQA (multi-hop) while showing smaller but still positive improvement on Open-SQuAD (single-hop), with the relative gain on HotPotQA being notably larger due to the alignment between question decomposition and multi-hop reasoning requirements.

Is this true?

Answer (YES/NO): NO